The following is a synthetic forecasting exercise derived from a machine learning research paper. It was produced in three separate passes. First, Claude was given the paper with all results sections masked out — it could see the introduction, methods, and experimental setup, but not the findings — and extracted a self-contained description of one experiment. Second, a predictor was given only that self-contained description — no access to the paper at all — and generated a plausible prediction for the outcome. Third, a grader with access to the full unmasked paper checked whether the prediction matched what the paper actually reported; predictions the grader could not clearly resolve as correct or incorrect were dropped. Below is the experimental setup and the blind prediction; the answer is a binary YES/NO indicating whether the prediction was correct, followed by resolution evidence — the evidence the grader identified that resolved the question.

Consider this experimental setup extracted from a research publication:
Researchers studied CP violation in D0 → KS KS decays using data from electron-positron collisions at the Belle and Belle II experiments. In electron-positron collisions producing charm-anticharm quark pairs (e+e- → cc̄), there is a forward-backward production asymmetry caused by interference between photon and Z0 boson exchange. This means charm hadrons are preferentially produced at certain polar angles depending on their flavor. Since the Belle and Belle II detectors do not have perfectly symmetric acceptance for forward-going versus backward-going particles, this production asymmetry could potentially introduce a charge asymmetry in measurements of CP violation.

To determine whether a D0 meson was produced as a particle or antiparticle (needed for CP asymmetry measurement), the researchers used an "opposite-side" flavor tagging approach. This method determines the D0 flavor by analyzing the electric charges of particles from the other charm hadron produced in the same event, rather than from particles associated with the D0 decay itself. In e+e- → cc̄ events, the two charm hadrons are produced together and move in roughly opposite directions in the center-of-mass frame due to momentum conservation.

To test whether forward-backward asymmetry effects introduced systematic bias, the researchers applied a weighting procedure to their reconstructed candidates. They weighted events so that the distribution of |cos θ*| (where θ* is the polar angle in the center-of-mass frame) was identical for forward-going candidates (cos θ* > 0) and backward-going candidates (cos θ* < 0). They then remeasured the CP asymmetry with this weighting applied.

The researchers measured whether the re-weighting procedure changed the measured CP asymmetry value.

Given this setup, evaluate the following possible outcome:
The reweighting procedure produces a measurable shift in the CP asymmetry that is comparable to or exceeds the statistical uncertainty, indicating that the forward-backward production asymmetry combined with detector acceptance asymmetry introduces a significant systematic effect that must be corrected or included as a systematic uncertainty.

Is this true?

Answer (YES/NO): NO